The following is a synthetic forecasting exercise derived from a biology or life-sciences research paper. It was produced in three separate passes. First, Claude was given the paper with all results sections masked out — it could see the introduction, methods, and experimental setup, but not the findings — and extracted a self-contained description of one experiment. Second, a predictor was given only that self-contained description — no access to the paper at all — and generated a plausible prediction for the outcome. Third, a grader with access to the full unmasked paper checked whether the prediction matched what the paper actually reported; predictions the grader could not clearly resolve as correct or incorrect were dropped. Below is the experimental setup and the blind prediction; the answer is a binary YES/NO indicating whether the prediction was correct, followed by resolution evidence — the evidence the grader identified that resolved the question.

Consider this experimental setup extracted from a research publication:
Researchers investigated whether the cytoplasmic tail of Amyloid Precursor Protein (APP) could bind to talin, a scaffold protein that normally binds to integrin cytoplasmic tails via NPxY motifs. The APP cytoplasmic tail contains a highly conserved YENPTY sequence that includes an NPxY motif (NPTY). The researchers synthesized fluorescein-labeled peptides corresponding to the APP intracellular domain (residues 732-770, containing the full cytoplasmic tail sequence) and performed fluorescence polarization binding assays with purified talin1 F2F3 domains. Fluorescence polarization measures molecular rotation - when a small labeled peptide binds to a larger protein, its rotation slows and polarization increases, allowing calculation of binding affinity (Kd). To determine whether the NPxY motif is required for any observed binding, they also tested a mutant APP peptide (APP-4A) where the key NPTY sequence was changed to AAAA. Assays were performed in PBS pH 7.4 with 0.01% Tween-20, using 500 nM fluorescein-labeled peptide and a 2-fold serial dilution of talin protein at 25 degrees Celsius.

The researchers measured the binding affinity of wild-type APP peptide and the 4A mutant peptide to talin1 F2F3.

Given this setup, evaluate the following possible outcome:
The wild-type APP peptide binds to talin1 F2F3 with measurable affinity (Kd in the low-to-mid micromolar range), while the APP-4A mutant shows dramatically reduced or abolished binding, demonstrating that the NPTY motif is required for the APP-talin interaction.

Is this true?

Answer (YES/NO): YES